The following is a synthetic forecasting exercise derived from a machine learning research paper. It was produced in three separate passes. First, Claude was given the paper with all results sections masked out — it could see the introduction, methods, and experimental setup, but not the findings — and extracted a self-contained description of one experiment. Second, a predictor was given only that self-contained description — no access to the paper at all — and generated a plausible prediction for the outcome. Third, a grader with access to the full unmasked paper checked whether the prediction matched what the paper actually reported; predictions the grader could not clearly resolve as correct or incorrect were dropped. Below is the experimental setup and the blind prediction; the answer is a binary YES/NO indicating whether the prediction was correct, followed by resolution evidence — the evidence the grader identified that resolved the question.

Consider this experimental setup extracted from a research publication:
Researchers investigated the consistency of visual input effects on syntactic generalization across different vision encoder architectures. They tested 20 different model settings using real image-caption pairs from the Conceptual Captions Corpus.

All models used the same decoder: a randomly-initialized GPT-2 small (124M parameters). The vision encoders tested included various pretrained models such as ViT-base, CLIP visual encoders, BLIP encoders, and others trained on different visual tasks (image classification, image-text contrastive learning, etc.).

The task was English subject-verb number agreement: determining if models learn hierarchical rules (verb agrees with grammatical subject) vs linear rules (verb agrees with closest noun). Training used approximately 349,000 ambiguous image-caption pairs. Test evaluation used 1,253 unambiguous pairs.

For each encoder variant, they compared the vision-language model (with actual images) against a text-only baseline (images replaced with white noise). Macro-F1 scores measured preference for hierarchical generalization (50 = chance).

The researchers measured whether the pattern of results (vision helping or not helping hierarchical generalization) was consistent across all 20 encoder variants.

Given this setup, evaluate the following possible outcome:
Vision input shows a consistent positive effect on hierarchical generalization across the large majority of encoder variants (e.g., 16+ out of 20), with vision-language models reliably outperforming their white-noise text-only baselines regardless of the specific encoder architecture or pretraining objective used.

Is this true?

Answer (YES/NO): NO